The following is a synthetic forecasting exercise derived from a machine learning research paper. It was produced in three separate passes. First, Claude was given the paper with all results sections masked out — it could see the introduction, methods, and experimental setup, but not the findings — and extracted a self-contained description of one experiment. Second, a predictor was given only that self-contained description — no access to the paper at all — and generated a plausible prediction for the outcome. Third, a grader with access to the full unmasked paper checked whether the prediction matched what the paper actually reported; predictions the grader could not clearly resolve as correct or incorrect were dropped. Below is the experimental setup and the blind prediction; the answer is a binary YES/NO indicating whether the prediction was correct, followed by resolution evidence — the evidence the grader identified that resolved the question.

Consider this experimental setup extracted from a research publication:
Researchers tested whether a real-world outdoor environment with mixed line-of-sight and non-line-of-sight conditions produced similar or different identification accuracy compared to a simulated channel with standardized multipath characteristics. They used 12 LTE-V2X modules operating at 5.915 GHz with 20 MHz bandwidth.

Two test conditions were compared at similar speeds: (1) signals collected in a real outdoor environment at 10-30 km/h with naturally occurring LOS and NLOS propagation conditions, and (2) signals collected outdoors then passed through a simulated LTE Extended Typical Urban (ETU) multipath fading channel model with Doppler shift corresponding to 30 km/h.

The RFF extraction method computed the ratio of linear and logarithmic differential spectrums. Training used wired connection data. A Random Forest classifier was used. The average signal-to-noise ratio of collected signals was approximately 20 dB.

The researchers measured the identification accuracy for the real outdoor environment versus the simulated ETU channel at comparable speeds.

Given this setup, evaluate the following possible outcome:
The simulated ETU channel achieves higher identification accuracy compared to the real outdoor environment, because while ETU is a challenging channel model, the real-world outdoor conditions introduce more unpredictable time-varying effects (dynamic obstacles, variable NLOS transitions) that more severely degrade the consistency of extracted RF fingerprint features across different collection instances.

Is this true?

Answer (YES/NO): NO